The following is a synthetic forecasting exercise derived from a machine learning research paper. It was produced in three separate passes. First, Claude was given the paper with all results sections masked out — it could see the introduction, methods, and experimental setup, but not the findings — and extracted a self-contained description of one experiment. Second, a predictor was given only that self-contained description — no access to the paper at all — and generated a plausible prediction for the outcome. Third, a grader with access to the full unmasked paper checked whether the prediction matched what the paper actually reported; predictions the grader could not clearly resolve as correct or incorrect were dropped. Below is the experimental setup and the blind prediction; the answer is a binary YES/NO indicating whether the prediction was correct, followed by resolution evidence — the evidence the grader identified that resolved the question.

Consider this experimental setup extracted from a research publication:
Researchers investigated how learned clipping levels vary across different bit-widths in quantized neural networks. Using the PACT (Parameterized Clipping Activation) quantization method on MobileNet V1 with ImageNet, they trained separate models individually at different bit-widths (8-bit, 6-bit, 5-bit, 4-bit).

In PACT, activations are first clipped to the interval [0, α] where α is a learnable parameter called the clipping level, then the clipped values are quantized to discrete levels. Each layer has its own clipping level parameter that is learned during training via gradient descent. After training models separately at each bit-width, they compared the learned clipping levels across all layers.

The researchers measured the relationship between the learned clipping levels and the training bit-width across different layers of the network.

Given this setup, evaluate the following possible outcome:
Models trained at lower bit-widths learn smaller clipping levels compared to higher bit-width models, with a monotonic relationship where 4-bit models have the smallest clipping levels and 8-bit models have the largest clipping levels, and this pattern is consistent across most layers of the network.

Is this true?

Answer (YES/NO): YES